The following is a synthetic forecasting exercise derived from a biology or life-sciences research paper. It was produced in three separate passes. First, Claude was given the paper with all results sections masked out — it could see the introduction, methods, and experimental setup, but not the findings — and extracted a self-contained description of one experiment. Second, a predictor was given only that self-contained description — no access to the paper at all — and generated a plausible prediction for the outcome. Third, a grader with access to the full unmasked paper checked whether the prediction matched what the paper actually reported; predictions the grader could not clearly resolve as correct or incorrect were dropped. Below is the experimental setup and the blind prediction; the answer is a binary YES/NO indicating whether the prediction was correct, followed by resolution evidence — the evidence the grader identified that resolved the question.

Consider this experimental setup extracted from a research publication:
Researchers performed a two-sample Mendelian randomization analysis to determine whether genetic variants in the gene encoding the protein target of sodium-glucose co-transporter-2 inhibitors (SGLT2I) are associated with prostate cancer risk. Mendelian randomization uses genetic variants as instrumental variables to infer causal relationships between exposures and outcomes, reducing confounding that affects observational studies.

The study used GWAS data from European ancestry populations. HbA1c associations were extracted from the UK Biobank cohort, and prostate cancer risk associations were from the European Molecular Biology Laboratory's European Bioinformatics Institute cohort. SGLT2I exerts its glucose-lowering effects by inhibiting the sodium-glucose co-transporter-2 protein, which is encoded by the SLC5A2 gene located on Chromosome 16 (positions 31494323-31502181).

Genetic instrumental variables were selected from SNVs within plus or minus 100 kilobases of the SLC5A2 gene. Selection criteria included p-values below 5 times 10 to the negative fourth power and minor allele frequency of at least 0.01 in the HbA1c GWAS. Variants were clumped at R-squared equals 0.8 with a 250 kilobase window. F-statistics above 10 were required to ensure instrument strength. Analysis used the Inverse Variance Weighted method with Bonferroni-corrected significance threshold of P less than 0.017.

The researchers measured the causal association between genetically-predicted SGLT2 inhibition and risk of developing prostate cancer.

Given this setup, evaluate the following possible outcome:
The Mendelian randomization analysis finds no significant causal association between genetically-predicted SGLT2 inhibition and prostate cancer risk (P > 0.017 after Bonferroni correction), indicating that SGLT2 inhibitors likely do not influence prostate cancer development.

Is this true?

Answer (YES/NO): NO